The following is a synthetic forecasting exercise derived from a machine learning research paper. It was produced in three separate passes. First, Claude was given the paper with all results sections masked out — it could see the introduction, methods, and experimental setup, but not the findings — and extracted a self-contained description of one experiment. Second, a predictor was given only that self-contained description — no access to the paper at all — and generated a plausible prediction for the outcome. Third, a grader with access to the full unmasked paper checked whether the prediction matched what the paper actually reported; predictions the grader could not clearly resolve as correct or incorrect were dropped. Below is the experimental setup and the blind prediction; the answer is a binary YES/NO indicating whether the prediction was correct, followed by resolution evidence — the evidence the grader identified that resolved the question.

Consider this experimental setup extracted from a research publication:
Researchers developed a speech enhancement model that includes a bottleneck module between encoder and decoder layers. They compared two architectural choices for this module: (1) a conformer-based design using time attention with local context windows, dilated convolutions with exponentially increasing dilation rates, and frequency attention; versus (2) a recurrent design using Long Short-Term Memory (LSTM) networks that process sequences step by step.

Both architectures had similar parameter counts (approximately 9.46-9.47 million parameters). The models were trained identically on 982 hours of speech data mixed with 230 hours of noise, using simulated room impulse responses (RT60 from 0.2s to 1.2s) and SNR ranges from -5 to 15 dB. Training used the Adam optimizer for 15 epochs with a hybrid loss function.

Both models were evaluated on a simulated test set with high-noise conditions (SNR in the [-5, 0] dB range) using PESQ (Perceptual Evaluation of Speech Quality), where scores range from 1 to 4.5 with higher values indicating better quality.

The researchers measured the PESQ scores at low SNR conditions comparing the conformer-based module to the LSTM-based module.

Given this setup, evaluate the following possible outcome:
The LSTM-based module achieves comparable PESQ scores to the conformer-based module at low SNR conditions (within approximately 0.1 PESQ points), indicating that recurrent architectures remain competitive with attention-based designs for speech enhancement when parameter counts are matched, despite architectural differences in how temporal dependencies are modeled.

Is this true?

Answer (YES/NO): YES